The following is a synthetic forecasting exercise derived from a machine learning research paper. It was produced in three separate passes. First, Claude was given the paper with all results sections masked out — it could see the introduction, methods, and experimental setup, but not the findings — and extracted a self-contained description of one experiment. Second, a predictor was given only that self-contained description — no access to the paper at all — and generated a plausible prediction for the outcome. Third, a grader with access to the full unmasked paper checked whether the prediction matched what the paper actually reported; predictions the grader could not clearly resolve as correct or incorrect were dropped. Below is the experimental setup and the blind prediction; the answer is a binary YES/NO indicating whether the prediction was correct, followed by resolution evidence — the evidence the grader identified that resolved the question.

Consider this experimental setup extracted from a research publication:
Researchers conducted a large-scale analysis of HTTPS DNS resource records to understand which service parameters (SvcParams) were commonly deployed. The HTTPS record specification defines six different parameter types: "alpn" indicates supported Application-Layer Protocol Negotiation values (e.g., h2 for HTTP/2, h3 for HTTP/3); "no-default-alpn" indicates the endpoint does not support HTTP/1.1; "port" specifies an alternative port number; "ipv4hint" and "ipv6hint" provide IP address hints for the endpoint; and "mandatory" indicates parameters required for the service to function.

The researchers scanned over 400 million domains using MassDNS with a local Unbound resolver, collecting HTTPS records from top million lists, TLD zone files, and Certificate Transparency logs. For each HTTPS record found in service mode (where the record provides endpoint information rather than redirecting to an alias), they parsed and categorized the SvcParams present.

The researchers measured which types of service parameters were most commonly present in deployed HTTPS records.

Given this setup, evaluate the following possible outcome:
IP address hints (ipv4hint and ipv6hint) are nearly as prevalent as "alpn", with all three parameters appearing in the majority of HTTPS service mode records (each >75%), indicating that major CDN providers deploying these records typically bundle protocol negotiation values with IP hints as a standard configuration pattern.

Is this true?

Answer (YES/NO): YES